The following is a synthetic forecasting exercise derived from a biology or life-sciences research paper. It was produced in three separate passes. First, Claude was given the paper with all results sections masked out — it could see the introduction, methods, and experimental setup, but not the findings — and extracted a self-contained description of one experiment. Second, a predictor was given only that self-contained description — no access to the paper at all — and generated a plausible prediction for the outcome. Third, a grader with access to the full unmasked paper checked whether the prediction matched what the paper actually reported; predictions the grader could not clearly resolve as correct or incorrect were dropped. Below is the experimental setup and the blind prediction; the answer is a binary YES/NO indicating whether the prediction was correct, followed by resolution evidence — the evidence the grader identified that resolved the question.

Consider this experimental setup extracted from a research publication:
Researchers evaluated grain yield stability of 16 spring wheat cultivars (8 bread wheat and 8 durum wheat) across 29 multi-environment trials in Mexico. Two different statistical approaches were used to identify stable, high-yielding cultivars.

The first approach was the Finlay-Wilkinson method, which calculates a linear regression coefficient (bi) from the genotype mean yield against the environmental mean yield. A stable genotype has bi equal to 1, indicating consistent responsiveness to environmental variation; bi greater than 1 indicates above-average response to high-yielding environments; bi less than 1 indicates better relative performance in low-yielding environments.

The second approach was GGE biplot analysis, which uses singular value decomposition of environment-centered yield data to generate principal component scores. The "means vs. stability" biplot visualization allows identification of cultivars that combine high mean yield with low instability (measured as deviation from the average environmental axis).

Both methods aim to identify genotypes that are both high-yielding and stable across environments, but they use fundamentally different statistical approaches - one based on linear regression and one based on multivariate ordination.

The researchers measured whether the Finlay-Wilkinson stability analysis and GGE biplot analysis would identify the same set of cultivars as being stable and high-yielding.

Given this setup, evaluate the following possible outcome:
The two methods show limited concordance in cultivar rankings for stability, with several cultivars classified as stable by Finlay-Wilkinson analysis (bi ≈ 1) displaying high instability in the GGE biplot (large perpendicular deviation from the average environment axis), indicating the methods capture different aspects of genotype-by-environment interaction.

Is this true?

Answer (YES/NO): NO